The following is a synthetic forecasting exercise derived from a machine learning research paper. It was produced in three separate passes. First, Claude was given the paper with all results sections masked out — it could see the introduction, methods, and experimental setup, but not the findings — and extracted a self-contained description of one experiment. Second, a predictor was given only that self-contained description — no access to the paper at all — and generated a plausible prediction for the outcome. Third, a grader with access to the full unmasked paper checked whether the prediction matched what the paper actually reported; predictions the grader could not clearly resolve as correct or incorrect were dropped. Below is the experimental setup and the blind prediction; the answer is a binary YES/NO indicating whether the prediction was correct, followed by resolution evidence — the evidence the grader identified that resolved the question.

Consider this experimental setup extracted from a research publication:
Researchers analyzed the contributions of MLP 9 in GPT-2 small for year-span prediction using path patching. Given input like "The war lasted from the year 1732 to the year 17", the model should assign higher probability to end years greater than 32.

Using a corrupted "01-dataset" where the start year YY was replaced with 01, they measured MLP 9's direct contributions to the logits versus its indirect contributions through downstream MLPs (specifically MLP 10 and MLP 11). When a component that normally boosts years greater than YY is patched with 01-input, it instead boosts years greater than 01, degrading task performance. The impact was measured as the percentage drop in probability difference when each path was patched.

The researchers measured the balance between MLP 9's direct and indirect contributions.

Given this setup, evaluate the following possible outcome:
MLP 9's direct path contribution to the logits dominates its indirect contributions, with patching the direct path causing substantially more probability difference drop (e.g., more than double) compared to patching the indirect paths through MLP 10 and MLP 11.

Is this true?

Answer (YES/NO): NO